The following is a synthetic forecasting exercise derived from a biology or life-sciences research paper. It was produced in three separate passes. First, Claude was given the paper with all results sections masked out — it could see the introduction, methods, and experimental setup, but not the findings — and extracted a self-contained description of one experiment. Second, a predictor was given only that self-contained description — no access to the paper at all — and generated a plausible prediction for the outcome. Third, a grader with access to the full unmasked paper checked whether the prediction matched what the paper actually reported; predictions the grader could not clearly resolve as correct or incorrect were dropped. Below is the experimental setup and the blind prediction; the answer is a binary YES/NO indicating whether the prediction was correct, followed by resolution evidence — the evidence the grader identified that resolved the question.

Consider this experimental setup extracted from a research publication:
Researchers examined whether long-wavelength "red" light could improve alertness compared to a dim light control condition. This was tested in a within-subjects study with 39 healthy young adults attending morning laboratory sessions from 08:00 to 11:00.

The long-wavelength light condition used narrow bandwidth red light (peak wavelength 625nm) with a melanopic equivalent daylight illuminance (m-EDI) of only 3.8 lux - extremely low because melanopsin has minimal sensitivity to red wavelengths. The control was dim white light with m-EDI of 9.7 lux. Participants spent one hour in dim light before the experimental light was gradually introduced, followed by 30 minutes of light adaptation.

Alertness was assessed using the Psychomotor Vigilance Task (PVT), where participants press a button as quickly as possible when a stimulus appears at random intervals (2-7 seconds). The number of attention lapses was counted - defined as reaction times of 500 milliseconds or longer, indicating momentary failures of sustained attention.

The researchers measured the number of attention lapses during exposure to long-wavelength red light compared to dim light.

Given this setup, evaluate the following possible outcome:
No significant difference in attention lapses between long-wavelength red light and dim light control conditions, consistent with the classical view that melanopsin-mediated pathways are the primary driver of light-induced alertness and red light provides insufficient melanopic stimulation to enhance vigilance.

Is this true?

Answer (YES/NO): NO